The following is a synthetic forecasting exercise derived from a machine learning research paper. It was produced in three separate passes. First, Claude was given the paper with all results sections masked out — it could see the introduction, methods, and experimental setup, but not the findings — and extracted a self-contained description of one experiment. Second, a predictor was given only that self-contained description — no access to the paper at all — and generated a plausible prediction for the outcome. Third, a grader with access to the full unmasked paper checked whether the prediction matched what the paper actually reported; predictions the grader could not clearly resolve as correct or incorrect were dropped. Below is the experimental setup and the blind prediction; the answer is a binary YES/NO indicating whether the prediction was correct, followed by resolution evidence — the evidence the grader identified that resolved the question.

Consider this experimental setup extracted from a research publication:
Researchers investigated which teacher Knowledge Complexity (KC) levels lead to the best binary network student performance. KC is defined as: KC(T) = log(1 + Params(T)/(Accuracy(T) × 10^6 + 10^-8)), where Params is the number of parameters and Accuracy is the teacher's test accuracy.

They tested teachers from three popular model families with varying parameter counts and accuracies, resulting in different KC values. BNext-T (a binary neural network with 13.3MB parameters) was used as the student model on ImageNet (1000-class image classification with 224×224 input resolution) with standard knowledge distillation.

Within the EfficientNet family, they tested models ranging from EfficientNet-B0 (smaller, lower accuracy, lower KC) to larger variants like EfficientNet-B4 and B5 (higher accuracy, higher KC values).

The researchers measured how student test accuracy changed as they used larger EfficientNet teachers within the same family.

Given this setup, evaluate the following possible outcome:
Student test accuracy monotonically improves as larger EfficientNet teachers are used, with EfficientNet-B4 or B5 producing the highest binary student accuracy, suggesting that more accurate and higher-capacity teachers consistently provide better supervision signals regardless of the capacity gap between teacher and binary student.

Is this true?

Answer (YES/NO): NO